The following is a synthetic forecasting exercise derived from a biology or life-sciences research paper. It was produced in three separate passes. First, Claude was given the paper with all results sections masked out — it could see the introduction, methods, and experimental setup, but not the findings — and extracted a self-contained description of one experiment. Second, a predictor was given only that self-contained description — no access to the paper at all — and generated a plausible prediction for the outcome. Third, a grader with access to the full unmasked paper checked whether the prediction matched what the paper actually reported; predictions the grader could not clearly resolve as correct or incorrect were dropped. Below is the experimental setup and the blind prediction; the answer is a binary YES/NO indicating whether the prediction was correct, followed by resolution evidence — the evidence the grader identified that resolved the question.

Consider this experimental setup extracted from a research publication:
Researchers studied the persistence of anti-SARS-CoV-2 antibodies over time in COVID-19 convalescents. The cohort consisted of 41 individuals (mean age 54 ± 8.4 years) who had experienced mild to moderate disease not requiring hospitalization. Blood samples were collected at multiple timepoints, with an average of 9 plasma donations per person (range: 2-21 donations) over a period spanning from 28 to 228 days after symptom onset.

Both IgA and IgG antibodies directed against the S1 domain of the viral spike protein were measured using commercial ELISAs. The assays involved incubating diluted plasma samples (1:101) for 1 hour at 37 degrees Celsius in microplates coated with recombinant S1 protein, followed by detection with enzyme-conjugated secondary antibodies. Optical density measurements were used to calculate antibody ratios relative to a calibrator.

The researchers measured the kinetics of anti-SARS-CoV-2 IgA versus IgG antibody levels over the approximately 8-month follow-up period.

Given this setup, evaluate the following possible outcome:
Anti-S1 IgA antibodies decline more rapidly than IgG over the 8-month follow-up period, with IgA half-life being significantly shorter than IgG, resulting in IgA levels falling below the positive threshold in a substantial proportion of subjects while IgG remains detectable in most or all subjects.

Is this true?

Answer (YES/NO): YES